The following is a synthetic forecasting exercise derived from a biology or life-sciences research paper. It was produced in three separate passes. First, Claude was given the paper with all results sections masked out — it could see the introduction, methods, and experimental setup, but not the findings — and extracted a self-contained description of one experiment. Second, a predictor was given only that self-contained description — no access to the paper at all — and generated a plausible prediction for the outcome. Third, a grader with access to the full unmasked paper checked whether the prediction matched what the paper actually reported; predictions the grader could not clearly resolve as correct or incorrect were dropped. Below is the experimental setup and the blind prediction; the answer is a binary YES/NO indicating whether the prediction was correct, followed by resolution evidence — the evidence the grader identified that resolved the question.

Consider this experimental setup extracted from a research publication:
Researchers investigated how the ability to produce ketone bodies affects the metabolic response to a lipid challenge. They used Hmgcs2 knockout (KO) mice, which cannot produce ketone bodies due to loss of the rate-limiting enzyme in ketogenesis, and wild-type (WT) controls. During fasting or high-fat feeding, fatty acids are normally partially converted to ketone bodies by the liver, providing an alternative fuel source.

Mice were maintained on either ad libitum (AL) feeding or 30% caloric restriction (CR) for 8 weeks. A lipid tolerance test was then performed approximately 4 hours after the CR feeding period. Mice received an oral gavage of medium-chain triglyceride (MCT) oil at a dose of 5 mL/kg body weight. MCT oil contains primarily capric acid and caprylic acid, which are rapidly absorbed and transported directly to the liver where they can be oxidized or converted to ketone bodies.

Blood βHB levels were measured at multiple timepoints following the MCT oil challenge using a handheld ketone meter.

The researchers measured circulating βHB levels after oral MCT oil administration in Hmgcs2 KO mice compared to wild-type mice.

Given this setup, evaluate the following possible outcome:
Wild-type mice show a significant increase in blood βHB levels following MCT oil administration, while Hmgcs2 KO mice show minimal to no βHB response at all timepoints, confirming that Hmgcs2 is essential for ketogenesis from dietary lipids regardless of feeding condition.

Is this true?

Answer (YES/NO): YES